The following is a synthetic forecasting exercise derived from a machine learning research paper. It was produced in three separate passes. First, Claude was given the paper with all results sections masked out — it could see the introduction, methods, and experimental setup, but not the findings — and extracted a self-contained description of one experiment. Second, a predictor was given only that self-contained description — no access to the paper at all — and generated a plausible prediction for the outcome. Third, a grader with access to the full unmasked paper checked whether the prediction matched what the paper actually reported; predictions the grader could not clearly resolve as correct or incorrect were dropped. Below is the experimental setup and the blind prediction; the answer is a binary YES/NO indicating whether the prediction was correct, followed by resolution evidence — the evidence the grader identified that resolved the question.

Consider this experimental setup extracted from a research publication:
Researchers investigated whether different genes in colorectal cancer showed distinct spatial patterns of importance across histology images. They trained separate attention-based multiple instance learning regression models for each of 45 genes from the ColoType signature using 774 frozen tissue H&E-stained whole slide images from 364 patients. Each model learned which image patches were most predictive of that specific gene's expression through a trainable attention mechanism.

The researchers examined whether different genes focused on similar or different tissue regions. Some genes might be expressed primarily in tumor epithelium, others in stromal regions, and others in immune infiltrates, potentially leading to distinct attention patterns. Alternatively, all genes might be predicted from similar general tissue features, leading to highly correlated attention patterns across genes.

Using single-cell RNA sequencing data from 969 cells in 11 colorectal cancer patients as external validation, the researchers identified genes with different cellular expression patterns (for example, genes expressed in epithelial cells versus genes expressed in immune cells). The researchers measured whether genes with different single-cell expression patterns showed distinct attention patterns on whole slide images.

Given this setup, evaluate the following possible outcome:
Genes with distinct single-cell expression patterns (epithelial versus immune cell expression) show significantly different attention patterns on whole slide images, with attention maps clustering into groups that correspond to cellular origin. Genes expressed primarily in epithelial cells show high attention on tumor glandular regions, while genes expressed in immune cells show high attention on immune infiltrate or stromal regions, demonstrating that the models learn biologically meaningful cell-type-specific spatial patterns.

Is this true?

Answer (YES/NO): NO